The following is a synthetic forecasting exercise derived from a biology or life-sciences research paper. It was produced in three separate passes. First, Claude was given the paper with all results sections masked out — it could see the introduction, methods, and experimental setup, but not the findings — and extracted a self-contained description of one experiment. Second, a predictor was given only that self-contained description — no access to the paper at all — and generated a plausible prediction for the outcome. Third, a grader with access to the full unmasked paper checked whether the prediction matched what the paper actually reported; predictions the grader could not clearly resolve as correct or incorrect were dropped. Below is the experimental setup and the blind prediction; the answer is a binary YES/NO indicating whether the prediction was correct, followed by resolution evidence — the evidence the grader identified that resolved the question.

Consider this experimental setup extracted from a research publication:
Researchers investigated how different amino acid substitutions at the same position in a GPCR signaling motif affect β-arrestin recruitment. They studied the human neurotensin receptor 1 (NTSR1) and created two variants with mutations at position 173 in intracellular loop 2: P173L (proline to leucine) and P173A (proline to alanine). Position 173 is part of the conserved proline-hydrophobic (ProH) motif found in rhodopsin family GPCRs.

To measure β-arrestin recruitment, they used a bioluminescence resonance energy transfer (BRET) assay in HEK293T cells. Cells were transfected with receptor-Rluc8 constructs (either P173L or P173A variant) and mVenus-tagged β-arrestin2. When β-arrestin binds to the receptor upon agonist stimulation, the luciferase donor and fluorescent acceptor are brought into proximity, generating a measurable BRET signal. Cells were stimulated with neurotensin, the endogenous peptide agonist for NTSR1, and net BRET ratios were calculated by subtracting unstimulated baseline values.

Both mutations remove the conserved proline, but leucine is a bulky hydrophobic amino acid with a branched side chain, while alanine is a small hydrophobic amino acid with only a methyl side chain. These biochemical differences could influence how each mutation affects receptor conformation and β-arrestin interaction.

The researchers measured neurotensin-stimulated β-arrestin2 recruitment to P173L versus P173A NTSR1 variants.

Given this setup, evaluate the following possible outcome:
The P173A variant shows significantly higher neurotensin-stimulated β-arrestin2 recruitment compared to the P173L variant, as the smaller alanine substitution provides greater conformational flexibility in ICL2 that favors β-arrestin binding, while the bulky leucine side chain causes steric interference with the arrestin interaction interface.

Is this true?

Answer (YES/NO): YES